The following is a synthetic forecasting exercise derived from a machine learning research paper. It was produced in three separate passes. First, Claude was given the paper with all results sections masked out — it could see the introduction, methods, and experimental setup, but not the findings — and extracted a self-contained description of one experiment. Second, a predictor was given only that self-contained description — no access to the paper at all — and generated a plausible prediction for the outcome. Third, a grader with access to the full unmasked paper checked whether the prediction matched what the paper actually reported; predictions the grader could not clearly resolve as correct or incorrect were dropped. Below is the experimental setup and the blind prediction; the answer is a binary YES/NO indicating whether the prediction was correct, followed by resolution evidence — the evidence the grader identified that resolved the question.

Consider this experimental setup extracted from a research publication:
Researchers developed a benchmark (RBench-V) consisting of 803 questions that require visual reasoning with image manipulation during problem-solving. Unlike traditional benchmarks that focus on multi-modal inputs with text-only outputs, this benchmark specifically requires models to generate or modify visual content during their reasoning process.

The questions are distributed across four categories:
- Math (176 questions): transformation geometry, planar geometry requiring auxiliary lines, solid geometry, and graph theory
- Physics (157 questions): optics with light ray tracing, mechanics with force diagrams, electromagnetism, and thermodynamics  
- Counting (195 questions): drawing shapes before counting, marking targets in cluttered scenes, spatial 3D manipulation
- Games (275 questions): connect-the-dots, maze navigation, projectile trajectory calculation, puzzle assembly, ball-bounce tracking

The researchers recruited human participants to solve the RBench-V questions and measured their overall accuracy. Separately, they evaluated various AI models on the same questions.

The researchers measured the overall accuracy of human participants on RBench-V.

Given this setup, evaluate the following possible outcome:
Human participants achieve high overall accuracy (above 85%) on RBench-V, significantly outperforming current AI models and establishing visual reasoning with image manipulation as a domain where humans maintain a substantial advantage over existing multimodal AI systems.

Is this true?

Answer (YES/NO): NO